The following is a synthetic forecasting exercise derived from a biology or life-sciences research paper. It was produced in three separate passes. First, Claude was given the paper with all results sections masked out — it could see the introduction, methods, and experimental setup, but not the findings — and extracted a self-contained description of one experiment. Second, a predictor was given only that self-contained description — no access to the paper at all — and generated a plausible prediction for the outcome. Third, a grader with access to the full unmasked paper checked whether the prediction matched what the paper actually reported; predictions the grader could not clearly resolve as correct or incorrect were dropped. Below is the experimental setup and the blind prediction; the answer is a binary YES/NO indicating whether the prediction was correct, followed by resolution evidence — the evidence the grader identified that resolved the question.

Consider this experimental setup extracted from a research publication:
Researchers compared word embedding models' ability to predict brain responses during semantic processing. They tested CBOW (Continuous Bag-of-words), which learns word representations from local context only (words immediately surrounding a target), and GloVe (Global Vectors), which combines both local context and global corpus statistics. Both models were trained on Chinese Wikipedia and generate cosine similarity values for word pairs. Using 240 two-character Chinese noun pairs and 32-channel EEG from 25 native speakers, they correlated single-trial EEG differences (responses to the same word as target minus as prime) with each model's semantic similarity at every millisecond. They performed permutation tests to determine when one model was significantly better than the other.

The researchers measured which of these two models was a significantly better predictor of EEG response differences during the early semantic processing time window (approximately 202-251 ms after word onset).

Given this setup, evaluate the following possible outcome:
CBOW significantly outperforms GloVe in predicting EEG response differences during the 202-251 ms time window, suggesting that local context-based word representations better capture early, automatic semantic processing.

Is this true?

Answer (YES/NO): NO